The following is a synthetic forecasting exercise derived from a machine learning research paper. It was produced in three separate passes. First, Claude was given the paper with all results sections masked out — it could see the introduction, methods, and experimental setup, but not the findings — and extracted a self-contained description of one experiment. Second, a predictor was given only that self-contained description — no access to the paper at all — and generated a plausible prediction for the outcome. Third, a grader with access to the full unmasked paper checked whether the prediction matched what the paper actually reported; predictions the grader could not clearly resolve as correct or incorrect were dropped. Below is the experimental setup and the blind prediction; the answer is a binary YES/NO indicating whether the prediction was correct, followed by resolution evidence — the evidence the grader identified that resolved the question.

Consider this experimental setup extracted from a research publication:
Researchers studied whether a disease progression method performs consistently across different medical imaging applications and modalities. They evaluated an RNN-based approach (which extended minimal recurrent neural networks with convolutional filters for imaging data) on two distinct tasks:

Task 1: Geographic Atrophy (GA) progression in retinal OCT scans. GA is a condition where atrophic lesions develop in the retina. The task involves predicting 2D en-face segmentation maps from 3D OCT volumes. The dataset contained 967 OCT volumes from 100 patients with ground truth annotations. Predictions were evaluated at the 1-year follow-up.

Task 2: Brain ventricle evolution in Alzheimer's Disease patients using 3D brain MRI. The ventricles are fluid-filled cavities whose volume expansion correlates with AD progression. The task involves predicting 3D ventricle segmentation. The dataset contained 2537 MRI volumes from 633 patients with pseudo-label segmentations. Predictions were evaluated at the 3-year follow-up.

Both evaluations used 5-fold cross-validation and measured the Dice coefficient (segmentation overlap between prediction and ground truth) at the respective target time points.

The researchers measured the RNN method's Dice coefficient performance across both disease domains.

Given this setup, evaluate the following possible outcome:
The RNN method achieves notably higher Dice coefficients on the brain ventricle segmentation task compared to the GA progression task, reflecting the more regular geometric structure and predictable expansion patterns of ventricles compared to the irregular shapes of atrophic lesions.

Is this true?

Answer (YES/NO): YES